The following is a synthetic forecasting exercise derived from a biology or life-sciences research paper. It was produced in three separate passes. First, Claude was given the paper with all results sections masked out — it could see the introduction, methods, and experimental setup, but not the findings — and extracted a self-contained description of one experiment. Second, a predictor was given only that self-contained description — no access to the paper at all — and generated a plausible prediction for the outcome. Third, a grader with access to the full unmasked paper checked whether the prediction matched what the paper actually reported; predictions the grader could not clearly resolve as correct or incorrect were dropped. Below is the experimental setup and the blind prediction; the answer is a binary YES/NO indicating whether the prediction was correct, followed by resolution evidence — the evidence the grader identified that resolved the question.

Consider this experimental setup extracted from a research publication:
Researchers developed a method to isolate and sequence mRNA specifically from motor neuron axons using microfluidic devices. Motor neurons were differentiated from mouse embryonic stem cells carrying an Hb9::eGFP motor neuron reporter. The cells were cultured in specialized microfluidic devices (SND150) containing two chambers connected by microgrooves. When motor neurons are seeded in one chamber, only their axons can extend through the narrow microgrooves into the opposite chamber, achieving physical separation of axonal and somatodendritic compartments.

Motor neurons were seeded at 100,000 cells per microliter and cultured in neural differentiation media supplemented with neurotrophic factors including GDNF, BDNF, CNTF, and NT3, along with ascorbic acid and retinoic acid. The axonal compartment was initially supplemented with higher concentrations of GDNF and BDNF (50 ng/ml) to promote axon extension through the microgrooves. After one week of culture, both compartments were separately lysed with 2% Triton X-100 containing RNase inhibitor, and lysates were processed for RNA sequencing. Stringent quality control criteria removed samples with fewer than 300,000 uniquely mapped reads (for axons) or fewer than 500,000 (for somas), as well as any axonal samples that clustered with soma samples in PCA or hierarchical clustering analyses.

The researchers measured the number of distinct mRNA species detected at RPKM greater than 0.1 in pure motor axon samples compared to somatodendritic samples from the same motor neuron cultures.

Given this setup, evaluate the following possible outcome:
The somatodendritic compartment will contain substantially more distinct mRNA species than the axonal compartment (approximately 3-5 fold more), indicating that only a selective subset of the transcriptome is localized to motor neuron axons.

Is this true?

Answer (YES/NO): YES